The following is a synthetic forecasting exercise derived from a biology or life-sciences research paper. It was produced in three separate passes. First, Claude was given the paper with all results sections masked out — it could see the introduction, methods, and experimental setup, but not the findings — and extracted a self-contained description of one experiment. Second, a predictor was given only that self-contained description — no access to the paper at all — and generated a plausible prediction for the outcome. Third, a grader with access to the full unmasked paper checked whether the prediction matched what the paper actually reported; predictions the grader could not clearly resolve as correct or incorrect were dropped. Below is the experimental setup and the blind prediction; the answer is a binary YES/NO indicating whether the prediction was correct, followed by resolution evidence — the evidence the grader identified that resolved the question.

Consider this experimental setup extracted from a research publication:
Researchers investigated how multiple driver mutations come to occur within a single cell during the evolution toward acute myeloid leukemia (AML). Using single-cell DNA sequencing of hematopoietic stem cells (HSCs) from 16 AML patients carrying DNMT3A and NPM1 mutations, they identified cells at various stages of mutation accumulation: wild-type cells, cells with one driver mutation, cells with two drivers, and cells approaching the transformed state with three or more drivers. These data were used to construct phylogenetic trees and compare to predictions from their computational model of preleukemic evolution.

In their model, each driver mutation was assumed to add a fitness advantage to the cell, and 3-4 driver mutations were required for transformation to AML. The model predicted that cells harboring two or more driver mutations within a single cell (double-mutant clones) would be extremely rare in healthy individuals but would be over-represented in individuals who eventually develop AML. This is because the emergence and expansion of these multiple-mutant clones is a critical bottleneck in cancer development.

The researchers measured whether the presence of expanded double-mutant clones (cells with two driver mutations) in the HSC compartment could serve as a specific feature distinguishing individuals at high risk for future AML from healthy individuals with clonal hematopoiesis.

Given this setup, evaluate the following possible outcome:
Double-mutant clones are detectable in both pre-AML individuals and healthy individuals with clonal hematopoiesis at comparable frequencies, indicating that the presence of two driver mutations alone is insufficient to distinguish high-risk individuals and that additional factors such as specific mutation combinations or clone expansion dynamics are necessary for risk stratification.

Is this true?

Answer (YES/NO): NO